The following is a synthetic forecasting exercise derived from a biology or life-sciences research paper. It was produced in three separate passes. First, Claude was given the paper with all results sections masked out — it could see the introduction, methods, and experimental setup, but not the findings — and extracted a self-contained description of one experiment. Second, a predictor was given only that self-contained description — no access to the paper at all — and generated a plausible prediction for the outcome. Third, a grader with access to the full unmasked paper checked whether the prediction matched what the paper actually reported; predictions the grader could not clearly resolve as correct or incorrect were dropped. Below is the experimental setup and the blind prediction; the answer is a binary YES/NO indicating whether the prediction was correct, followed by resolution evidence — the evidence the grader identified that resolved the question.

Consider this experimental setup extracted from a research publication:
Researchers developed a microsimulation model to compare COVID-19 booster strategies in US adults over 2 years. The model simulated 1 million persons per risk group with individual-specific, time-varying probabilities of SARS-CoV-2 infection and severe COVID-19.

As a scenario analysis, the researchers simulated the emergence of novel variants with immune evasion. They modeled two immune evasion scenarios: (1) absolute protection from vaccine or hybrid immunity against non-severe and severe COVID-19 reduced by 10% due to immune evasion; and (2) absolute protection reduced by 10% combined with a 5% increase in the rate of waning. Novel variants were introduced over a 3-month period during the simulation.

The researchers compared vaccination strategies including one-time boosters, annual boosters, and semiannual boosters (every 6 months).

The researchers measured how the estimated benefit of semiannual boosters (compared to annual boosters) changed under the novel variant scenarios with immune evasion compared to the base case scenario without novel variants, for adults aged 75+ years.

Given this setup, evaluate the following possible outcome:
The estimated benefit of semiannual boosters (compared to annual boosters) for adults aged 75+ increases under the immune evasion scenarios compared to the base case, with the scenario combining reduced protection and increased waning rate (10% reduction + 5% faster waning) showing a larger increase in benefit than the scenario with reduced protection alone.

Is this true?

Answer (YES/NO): NO